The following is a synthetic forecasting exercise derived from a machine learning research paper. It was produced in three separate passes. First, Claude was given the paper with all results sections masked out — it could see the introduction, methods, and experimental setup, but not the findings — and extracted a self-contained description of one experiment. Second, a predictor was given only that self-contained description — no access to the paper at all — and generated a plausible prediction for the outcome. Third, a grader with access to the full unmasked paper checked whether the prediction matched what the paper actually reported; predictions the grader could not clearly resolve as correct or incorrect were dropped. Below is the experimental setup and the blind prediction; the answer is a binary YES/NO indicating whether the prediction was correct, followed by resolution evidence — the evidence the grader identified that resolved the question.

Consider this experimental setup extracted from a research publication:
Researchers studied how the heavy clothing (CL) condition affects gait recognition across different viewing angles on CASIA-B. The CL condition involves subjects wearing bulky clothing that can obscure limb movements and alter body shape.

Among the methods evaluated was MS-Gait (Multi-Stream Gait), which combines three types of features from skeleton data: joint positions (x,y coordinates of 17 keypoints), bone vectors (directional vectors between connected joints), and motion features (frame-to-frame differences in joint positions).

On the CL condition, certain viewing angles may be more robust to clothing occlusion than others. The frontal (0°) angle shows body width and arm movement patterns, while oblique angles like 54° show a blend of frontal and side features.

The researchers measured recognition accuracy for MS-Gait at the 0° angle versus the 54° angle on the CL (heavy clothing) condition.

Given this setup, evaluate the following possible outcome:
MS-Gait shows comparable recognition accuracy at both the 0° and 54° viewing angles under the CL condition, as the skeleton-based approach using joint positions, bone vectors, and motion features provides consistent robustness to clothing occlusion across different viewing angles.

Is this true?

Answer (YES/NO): NO